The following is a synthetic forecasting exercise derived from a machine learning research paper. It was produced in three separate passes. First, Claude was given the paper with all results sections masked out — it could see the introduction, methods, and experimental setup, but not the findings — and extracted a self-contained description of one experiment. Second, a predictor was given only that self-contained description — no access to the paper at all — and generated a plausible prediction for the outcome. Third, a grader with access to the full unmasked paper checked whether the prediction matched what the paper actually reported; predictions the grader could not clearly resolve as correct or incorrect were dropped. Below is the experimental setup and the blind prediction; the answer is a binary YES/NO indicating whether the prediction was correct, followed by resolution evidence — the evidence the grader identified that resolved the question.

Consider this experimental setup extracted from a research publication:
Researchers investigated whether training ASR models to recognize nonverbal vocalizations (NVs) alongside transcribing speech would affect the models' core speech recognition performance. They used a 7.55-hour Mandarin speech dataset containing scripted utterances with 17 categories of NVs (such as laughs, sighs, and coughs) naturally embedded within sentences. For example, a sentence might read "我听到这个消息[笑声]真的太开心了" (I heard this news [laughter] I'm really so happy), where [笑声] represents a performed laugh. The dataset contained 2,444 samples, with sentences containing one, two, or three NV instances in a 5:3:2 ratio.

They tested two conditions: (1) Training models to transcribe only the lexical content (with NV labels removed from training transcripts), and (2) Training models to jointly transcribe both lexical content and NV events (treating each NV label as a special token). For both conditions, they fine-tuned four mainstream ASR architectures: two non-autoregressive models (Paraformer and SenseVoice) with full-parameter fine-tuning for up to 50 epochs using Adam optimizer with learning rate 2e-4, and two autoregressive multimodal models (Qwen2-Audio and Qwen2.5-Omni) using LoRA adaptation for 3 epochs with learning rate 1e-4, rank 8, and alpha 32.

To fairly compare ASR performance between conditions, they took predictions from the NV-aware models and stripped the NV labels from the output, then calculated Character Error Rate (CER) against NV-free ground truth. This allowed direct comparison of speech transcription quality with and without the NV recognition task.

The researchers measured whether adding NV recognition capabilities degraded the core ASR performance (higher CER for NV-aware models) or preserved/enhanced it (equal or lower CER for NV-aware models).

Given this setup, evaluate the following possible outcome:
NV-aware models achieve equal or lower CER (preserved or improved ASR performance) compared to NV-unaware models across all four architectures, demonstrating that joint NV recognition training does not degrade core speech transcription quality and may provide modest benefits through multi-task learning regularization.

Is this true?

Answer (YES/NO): NO